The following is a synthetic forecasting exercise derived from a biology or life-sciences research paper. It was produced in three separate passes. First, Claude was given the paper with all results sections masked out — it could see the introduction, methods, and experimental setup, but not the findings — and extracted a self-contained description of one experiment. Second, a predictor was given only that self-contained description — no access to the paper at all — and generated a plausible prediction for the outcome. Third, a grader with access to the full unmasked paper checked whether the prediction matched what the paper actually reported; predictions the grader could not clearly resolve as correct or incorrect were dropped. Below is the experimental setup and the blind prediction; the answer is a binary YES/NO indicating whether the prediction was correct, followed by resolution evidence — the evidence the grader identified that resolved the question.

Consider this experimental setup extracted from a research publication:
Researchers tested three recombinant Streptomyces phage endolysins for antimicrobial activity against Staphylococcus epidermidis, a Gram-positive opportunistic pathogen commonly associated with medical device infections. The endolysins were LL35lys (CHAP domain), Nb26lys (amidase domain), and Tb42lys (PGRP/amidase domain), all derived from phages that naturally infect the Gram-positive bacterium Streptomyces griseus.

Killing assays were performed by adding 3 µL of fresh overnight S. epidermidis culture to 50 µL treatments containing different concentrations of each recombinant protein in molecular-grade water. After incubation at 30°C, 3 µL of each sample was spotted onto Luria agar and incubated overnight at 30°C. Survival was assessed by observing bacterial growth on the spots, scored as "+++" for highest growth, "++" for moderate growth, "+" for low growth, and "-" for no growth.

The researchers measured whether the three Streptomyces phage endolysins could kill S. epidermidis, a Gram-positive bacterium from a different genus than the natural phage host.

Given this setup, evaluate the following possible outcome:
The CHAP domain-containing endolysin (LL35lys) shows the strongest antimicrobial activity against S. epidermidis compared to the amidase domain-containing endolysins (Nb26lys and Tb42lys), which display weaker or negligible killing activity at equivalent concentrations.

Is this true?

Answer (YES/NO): YES